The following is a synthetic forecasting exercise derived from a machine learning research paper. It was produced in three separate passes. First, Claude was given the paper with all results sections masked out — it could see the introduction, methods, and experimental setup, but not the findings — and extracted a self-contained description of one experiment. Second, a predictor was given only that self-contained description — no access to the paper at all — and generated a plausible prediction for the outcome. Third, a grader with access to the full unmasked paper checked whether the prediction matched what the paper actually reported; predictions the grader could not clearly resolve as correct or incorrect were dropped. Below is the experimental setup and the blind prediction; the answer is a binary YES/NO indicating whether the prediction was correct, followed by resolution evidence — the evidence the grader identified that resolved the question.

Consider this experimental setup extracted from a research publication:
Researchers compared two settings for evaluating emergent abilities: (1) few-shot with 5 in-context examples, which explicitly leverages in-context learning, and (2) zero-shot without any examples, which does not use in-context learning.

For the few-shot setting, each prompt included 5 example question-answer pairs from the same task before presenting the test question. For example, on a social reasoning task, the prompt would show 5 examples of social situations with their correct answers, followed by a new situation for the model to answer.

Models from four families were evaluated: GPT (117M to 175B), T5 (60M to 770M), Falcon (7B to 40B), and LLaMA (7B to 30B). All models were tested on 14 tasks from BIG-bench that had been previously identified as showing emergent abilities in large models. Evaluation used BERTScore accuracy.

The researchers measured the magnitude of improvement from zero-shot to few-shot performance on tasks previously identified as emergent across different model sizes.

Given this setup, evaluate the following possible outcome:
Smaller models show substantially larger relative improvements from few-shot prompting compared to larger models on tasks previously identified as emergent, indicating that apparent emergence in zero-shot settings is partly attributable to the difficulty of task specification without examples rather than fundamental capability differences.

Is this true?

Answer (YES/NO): NO